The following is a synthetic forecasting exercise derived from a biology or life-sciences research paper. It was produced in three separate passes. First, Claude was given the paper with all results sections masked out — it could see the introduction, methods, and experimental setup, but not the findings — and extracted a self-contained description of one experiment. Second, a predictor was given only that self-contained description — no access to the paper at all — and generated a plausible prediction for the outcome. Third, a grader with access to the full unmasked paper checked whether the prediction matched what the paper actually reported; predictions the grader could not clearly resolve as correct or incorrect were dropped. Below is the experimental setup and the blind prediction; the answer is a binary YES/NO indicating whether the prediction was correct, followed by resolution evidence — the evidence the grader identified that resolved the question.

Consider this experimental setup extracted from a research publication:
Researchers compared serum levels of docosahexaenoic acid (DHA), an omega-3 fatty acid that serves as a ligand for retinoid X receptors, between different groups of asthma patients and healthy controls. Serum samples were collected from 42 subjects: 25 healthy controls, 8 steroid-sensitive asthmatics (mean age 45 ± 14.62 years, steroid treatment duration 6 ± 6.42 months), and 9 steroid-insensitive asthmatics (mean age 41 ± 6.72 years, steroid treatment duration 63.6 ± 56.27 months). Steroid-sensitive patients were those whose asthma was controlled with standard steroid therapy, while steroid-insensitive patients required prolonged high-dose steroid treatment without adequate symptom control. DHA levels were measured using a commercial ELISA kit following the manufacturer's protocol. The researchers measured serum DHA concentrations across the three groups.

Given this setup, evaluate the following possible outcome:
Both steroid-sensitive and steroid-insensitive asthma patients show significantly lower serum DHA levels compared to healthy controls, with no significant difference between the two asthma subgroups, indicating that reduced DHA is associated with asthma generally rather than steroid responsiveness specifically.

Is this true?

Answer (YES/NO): NO